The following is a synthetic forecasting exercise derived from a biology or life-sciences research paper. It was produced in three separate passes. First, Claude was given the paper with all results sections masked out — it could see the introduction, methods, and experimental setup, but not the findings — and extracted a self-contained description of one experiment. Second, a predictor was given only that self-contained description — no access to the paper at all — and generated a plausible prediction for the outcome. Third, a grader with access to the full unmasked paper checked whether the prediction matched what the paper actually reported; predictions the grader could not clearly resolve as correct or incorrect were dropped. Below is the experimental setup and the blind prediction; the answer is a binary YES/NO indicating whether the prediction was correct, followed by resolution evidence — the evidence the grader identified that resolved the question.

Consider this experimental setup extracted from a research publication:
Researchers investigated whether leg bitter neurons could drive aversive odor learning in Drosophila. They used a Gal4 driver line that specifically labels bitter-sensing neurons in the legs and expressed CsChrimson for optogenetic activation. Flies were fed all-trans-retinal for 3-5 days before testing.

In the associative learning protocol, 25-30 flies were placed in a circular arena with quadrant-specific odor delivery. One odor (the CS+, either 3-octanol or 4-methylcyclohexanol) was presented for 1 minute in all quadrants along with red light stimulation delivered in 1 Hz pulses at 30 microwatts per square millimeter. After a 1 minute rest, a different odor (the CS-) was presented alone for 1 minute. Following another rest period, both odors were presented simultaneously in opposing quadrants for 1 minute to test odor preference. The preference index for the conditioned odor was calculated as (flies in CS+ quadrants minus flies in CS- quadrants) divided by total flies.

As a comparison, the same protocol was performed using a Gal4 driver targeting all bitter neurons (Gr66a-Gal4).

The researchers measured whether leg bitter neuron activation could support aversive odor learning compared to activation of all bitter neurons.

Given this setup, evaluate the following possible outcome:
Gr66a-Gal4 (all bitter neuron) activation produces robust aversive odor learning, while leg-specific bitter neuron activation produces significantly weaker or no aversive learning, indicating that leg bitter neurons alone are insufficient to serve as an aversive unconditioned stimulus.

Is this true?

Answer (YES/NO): NO